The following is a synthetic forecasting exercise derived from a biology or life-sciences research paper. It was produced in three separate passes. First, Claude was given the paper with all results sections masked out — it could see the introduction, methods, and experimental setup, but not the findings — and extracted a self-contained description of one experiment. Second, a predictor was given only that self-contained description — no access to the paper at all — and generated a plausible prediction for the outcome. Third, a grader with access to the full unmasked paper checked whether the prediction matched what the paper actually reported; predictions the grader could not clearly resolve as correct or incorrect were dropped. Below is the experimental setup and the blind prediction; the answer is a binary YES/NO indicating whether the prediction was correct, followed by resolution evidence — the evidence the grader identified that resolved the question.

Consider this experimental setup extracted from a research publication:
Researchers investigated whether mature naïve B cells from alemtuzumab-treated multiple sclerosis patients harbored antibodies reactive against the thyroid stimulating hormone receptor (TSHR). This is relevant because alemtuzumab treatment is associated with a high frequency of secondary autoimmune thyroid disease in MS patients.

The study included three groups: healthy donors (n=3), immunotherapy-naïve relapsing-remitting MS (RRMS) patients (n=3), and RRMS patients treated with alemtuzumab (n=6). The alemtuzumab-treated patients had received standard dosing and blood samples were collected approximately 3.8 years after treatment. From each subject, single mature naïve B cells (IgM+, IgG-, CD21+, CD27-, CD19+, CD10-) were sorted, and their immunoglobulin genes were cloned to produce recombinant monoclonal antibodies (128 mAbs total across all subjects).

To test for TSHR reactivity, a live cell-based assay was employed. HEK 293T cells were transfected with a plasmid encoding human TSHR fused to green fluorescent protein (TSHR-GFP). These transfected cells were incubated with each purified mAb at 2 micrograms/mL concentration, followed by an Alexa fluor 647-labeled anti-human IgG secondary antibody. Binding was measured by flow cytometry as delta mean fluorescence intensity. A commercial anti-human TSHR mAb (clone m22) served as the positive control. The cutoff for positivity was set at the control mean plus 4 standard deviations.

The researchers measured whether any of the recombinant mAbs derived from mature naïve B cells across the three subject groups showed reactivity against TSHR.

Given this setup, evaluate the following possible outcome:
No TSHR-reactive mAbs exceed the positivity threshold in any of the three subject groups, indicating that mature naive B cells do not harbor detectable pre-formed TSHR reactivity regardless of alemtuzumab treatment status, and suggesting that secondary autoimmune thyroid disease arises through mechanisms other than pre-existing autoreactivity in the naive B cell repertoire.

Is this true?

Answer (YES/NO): YES